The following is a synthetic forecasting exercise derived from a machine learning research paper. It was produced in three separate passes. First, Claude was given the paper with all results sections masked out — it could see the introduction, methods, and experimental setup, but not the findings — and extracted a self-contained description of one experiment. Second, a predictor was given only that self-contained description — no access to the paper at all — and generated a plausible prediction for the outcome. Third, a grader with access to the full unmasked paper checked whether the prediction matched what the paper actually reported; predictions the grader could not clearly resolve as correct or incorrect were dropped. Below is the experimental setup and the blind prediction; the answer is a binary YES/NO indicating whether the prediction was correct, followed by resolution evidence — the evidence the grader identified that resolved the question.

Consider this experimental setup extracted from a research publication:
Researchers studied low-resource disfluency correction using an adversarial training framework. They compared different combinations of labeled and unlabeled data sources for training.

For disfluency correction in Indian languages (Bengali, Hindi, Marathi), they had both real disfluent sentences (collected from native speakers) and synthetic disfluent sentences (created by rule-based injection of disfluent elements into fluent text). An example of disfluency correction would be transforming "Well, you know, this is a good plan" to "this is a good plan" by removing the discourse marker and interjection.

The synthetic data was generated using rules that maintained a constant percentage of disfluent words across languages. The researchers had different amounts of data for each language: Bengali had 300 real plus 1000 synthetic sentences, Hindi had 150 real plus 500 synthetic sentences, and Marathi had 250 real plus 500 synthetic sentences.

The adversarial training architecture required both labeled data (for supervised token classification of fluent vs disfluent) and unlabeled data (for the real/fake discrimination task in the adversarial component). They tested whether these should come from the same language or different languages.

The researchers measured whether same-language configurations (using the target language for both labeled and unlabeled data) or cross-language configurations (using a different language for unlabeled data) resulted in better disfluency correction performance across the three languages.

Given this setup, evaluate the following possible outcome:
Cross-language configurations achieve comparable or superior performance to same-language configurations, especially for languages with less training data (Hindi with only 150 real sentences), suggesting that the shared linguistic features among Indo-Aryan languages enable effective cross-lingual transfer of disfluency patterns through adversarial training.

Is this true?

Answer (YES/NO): NO